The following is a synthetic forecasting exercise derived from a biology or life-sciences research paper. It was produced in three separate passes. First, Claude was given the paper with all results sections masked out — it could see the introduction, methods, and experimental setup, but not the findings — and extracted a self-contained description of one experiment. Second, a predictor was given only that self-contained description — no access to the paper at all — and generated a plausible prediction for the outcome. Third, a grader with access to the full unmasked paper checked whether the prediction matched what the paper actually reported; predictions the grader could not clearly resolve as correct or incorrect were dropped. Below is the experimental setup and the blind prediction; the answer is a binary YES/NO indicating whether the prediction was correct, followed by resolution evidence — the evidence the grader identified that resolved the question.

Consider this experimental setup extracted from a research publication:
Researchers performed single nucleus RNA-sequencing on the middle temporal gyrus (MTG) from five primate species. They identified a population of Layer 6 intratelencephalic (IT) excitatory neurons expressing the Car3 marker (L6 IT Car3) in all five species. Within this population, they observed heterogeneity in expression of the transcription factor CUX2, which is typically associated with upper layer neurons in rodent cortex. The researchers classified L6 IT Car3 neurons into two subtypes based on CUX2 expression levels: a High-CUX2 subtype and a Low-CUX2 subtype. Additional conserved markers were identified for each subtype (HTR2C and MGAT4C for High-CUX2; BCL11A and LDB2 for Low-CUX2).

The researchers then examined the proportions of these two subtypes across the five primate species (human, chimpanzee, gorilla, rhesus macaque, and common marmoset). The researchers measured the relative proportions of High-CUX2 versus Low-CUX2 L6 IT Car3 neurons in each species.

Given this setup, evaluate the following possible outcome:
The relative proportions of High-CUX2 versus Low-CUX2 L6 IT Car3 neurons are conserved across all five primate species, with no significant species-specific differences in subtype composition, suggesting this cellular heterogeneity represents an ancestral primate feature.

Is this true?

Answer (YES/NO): NO